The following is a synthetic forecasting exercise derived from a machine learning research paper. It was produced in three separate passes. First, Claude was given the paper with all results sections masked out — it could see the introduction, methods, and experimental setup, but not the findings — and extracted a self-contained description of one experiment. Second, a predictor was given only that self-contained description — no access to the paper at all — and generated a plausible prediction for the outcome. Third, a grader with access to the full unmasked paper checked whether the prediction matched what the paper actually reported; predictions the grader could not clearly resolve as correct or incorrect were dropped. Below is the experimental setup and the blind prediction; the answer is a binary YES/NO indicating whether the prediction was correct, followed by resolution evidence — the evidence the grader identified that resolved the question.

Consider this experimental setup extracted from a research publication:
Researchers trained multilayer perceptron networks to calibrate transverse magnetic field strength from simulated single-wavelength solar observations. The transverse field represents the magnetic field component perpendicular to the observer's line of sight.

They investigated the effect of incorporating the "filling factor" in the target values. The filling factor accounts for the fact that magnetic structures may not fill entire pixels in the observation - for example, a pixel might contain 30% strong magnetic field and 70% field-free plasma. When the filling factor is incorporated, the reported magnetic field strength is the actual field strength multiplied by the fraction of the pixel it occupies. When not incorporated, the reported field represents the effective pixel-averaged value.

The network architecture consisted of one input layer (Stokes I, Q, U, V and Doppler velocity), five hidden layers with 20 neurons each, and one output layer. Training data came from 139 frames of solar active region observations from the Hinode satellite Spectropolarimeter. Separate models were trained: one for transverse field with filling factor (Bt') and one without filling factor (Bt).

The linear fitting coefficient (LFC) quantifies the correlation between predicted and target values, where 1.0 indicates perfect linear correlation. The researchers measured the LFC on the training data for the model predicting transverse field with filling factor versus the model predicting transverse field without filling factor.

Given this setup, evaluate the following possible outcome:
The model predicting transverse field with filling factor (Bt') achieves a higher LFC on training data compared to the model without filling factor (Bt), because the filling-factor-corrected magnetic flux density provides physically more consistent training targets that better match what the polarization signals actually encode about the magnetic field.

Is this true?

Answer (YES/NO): NO